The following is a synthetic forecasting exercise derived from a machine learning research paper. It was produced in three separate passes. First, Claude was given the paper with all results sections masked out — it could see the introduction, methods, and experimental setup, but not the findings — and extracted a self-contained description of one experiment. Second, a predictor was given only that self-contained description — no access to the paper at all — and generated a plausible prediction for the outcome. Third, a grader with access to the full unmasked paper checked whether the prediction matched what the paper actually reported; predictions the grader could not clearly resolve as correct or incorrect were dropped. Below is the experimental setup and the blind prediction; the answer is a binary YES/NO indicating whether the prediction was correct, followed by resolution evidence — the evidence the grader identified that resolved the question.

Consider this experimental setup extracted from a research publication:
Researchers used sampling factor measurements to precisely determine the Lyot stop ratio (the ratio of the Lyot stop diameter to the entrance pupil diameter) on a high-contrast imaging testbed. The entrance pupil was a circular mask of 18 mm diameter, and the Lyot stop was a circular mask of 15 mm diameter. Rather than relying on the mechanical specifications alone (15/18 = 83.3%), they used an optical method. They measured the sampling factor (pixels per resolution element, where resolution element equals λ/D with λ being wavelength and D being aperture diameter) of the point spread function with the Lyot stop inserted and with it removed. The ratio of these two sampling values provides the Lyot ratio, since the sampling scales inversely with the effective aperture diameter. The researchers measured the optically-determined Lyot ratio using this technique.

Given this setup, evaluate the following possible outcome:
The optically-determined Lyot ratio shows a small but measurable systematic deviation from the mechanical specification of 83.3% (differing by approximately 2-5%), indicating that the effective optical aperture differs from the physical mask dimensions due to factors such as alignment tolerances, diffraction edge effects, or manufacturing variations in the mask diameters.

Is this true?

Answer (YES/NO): YES